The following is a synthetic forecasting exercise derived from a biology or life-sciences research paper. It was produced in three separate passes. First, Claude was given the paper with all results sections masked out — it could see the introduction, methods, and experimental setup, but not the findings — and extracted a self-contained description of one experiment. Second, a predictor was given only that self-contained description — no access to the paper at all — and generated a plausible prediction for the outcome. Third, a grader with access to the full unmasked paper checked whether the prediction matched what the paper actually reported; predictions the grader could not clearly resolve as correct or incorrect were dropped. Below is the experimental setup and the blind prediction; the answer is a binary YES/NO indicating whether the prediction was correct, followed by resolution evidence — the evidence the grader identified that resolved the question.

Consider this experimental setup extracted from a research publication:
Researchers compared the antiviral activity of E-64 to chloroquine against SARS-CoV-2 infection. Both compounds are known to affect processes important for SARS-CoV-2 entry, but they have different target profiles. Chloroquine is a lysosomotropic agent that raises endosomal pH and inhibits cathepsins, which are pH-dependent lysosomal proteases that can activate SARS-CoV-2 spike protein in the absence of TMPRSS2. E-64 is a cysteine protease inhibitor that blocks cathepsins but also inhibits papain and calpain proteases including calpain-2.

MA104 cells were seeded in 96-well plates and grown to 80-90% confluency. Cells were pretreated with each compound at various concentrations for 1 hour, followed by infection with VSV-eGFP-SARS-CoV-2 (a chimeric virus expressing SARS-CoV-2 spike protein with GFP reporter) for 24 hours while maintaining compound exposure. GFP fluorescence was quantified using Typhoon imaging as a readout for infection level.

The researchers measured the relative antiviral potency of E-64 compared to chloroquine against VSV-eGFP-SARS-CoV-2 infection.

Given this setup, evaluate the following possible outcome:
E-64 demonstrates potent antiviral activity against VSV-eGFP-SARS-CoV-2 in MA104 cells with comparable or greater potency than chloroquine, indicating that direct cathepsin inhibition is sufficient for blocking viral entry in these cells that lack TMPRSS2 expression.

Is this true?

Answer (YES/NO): NO